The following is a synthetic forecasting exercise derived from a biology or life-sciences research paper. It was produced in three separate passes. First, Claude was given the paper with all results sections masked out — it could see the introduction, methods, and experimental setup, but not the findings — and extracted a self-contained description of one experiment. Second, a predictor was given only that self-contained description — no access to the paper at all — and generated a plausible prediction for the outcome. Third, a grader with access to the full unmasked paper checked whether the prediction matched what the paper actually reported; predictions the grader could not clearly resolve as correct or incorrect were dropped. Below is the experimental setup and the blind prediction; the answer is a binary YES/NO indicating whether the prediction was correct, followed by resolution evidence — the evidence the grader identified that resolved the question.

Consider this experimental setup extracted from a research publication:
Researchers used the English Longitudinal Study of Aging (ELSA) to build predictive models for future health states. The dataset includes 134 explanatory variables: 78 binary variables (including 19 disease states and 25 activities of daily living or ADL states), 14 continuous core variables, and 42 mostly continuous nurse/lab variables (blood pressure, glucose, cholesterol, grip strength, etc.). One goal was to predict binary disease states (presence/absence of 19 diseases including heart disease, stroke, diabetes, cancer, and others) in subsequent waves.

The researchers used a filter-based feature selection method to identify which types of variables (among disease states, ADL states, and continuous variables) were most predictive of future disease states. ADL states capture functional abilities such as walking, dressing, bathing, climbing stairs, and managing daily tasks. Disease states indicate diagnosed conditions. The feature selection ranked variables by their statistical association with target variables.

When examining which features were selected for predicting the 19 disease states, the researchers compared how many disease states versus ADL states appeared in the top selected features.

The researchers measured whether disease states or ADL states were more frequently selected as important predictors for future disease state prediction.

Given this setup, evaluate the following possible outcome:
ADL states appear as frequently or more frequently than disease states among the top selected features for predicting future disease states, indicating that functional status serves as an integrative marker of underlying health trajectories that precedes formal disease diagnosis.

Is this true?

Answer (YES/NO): YES